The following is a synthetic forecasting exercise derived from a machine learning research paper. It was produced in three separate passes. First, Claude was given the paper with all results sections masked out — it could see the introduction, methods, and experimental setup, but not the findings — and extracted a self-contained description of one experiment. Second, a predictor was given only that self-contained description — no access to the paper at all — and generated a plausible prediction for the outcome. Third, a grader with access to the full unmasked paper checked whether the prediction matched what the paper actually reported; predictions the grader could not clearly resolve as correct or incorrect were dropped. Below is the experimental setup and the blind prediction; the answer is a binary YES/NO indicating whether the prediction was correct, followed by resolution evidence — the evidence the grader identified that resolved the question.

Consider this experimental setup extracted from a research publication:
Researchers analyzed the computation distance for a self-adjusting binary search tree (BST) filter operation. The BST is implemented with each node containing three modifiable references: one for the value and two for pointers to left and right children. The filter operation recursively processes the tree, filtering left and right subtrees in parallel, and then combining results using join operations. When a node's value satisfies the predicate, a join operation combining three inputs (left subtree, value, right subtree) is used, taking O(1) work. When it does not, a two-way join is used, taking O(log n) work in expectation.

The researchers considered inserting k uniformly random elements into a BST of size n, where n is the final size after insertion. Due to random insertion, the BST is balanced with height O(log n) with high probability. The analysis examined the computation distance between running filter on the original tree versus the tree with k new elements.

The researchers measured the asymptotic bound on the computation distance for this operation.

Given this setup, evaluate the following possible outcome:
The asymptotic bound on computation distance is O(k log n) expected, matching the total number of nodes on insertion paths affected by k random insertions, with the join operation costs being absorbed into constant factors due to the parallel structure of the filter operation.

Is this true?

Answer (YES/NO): NO